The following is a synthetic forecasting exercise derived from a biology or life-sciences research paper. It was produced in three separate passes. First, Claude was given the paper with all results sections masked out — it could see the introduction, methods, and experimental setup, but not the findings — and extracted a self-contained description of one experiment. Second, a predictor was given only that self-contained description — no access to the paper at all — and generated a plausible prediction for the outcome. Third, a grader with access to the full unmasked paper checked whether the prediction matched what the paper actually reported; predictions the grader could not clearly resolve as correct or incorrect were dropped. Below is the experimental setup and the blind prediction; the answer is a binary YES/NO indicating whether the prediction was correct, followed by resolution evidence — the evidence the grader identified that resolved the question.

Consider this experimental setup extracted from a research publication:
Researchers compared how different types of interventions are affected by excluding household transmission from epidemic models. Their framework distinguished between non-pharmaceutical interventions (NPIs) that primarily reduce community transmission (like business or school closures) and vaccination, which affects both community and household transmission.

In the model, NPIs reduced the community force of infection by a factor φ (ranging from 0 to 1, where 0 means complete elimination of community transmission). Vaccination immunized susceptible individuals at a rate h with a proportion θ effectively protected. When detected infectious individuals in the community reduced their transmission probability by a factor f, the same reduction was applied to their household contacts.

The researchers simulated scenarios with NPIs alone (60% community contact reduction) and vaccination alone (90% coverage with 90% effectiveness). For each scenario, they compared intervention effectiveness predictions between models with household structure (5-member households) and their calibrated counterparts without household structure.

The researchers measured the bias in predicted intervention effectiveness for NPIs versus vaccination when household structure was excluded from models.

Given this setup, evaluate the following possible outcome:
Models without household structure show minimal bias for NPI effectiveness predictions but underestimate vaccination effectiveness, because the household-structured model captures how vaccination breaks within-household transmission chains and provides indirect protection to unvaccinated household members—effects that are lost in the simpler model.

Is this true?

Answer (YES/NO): NO